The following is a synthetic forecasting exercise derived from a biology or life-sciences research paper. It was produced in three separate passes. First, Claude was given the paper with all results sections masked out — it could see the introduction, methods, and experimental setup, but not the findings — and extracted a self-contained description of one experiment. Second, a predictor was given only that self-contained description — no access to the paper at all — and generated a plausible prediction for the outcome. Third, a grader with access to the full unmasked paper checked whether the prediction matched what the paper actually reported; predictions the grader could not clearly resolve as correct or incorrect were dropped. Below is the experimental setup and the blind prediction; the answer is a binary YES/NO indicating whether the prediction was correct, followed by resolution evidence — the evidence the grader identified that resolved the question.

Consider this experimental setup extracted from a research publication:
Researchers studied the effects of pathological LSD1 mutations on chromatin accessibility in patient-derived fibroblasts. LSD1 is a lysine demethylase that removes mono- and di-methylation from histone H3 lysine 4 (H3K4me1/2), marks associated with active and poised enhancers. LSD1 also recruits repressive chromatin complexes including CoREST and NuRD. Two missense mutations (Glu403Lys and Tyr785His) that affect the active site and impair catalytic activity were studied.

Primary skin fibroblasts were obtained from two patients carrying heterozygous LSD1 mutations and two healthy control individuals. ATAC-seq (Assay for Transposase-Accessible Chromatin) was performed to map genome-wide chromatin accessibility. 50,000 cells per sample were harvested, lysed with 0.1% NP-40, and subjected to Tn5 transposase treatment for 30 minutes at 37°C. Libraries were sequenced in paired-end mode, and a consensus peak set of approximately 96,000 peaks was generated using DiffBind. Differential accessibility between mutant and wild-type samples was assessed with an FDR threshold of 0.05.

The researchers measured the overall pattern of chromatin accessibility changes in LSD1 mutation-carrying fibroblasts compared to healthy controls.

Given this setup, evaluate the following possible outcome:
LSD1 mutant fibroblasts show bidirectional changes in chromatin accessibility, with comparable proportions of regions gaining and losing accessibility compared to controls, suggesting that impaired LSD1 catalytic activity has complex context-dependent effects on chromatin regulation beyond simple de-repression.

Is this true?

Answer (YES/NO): YES